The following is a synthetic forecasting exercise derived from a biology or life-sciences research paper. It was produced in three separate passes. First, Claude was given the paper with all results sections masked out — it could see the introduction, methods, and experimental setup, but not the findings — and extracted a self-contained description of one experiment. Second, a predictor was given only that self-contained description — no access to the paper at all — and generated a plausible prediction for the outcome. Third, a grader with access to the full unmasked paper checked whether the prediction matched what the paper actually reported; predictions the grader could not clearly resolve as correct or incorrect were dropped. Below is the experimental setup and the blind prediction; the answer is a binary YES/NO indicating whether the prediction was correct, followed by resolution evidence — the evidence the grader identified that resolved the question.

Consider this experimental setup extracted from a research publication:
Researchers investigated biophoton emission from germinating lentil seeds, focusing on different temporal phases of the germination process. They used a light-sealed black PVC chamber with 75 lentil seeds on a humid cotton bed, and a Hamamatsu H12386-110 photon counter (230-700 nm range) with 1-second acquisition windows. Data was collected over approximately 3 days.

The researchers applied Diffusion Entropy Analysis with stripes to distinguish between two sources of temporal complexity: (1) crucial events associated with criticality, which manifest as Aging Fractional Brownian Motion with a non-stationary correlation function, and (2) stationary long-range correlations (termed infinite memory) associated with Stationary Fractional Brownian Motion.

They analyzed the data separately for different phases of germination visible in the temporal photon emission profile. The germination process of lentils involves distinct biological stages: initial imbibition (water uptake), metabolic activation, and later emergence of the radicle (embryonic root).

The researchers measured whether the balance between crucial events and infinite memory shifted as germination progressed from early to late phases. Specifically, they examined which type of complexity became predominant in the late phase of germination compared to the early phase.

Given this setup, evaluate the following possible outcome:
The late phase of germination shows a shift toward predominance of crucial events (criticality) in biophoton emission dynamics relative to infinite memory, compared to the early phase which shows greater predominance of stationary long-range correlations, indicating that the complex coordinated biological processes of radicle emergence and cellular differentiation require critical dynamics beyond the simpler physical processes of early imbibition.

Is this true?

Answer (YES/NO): NO